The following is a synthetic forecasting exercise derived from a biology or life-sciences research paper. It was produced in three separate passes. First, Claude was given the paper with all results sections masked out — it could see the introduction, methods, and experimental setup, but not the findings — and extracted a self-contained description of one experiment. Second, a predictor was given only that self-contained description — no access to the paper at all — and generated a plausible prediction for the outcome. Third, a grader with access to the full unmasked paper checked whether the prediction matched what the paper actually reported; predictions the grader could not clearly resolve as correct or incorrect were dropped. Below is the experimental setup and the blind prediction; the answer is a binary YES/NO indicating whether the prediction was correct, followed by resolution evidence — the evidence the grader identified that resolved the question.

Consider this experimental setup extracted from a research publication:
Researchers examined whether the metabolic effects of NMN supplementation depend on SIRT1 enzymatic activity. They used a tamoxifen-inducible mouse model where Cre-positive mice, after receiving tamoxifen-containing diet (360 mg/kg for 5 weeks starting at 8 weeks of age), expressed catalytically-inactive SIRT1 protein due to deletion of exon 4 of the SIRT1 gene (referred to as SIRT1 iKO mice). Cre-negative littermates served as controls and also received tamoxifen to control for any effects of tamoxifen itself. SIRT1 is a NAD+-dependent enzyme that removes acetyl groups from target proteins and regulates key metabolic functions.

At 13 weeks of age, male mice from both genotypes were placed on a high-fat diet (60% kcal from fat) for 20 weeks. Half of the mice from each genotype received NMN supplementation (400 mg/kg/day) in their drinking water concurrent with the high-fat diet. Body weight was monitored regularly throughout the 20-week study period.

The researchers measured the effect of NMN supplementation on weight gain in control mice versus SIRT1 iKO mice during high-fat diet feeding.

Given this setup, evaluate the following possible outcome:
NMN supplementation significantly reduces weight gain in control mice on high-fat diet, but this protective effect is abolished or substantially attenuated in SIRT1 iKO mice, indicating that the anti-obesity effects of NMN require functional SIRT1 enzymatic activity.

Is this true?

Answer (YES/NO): YES